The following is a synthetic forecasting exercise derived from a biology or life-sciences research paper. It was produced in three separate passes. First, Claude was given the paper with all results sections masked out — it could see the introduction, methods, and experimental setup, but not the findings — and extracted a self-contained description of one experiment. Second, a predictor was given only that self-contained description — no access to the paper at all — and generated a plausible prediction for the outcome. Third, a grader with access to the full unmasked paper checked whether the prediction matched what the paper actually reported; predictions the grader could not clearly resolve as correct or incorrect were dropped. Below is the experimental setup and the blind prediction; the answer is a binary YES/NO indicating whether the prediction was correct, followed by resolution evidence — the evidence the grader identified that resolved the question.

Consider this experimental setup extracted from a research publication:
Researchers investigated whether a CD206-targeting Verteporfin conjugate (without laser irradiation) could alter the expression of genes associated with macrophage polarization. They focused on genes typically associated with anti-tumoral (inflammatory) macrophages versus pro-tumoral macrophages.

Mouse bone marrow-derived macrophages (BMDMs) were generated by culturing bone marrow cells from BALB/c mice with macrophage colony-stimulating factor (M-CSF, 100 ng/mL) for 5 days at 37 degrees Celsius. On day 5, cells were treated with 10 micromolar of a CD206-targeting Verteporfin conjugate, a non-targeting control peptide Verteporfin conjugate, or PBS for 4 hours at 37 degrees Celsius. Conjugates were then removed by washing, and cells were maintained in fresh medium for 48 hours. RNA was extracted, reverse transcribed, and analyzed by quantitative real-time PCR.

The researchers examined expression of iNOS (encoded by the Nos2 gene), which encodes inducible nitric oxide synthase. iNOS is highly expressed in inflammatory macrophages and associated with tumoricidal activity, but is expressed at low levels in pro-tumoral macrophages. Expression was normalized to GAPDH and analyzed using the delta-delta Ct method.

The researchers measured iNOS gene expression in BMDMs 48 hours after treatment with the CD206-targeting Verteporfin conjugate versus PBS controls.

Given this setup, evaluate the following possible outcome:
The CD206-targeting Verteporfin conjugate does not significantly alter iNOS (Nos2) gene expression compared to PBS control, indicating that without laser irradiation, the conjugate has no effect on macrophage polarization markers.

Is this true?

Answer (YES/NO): NO